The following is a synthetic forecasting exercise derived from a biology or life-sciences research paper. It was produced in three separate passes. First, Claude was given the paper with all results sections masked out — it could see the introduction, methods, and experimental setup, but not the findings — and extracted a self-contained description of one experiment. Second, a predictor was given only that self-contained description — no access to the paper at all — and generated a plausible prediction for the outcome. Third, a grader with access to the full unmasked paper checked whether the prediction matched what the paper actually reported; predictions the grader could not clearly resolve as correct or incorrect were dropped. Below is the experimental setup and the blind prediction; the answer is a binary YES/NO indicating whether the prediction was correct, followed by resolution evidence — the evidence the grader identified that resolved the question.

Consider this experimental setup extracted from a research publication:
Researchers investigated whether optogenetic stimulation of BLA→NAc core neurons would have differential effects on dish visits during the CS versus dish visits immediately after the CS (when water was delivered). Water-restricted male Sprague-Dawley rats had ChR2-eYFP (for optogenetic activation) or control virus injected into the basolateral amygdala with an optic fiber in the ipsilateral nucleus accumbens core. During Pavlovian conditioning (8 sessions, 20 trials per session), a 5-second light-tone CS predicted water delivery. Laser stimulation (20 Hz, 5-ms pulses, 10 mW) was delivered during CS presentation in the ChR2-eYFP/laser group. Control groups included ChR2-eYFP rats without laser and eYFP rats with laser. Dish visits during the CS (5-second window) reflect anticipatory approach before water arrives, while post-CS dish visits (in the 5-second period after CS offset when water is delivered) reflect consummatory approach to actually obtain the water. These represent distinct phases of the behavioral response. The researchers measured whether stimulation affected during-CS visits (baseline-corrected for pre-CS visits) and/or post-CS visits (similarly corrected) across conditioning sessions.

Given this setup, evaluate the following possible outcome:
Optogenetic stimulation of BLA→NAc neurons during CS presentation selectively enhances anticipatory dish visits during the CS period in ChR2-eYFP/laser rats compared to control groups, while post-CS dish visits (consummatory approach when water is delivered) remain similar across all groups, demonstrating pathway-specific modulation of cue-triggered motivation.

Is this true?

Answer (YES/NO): NO